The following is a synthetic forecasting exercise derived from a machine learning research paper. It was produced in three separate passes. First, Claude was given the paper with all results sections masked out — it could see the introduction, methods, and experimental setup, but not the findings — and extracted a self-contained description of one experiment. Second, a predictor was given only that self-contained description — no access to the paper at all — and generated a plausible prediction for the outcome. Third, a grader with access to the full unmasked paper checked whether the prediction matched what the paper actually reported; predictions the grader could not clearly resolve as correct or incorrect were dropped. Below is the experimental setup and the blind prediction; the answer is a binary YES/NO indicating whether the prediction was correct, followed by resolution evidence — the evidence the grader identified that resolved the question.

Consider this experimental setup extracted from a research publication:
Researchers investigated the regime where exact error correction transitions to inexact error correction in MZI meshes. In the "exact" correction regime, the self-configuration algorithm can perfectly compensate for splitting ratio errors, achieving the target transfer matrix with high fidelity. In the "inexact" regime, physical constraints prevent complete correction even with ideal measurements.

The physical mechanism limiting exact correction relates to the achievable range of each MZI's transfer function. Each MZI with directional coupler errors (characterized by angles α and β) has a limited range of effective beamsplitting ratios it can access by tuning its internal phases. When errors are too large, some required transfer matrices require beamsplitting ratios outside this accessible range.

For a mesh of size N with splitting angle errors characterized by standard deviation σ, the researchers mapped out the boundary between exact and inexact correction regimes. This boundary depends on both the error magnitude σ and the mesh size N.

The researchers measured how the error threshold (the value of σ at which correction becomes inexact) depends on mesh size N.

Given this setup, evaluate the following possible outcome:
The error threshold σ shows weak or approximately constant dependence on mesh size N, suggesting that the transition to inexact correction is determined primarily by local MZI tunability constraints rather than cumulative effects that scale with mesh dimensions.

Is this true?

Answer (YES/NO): NO